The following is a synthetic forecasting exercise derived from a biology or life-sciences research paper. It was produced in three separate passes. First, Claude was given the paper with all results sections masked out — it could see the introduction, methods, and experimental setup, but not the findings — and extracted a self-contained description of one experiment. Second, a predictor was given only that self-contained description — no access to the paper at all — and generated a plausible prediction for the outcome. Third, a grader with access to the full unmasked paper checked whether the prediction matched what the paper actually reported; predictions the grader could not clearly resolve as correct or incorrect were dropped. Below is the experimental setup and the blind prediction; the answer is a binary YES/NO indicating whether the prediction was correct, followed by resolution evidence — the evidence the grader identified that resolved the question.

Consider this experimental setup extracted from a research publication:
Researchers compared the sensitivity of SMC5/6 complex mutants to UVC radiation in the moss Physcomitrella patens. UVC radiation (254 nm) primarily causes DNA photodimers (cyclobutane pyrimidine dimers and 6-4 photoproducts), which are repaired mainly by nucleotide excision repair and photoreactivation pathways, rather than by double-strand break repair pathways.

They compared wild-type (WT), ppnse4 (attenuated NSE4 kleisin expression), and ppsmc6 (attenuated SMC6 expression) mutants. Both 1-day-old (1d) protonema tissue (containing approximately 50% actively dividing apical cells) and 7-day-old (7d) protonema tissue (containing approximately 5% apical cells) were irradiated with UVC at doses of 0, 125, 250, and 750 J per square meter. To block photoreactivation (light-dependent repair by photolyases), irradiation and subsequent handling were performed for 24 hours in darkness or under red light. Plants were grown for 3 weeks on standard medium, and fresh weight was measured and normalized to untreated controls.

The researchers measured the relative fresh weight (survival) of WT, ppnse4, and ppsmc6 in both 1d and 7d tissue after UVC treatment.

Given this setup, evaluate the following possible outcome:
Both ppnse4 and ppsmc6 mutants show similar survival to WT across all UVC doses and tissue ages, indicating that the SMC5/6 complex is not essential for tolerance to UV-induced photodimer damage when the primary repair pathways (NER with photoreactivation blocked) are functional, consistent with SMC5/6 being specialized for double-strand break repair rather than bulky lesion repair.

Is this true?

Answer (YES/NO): NO